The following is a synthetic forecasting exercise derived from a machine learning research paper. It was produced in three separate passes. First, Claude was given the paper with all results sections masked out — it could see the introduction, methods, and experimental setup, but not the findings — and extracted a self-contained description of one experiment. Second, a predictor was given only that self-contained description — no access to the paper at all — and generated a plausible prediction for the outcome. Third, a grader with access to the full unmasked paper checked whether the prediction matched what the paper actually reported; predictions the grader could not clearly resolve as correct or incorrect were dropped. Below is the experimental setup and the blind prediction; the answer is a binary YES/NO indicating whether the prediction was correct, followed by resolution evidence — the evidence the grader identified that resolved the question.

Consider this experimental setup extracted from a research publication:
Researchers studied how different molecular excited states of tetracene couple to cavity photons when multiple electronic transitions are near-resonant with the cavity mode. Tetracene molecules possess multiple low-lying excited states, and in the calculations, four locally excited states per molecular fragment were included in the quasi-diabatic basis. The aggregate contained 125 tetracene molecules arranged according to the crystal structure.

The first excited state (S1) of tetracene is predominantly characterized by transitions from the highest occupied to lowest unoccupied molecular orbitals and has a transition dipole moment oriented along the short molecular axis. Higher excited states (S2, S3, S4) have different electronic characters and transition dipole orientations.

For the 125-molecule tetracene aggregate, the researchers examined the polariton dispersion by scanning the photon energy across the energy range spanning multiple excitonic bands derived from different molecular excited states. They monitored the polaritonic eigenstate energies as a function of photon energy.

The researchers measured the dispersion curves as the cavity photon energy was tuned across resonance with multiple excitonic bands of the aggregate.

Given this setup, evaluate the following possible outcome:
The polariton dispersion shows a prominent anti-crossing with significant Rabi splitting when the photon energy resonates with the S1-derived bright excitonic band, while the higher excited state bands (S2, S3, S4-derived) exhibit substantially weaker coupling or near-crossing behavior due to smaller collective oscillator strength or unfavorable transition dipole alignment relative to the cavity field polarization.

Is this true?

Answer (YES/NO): NO